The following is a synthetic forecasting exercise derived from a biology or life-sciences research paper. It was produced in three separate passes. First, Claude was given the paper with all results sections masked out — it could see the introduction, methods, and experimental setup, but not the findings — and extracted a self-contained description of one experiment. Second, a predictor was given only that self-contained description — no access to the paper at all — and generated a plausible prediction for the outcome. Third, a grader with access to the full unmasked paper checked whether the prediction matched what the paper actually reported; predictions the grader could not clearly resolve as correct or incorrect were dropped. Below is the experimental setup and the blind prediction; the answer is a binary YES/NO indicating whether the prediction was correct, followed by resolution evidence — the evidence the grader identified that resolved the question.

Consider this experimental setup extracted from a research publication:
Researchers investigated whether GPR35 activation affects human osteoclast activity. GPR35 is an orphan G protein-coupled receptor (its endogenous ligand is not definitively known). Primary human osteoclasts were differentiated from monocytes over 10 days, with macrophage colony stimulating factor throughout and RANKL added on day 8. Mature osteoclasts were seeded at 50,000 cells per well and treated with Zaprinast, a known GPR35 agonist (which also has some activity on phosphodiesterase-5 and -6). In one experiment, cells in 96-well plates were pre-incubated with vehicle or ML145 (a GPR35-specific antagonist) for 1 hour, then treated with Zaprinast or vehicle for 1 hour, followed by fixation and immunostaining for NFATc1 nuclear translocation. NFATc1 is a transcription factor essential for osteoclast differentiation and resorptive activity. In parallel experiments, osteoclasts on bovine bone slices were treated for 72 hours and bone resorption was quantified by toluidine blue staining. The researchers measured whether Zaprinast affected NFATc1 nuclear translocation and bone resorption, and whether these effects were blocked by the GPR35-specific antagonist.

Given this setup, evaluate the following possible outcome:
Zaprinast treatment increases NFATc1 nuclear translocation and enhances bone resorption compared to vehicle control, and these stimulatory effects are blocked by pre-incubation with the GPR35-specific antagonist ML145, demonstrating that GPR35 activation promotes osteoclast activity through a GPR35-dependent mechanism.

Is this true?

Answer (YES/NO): NO